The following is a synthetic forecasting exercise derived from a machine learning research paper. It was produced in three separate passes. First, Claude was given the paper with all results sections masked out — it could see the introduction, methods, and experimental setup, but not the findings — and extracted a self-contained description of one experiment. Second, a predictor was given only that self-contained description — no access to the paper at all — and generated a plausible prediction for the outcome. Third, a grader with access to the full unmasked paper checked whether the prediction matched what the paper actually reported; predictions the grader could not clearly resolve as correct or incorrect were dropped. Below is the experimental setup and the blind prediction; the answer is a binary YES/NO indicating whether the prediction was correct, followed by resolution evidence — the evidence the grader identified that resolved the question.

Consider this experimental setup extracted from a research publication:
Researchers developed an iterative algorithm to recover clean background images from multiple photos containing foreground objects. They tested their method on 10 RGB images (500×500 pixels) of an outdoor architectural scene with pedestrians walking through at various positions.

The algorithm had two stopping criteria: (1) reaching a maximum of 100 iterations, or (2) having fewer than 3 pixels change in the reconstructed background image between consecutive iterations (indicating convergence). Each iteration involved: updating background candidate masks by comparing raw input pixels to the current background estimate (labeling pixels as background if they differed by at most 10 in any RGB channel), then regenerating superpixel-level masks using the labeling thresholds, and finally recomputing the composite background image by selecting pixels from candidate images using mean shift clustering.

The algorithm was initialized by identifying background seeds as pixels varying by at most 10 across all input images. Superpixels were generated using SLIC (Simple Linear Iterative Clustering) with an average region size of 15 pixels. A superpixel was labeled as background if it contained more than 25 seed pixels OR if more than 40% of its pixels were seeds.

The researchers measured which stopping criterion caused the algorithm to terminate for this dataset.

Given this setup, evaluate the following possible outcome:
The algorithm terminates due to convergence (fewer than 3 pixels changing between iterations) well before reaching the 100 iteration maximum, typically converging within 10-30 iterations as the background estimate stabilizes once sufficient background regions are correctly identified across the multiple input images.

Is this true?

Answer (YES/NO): NO